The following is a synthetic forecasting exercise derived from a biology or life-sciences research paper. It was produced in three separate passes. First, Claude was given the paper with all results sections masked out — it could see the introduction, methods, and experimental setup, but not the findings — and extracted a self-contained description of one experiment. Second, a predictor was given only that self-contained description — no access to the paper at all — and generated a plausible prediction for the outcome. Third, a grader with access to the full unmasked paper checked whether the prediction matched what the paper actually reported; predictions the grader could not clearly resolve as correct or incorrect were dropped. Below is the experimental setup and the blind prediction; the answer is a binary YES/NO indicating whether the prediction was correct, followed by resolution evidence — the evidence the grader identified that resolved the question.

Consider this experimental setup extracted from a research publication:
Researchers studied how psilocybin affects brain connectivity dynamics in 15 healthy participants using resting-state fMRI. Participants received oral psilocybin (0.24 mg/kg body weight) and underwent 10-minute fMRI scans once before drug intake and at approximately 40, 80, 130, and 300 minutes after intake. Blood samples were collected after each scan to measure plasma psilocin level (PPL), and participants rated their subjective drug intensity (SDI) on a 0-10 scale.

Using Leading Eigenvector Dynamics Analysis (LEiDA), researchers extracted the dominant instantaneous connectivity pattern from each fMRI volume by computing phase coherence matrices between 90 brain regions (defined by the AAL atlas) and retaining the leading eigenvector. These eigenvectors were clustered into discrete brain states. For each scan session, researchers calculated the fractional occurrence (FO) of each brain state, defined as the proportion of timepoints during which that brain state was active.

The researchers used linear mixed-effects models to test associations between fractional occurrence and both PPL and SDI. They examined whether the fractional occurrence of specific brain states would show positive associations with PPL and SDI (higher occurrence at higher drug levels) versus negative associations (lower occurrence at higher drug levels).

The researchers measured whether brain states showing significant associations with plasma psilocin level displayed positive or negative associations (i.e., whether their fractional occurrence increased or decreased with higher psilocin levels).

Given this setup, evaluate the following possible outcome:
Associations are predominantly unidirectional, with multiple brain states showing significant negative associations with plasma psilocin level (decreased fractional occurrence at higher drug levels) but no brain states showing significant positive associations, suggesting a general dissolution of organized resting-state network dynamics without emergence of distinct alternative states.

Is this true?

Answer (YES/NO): YES